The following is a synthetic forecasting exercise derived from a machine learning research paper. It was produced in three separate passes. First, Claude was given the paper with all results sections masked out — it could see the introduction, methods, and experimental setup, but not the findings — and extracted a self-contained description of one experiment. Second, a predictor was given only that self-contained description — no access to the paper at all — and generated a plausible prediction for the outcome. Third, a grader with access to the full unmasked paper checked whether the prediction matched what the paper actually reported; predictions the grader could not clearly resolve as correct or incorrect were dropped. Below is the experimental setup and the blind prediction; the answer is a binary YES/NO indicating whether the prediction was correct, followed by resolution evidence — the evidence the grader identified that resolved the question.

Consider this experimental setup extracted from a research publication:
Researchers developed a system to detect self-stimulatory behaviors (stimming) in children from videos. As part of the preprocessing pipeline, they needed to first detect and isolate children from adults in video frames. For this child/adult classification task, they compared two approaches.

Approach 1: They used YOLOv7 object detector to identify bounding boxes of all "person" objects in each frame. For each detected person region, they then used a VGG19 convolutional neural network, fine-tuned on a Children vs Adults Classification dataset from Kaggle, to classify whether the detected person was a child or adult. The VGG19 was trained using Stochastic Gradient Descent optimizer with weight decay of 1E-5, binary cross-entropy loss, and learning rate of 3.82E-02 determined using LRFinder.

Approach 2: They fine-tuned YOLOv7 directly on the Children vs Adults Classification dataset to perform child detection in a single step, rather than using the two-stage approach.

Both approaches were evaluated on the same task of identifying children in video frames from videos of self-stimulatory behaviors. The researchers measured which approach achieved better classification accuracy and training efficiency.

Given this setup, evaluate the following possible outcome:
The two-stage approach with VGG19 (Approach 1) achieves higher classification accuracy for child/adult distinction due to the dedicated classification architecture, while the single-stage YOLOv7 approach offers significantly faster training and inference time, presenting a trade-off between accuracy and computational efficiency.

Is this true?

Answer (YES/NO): NO